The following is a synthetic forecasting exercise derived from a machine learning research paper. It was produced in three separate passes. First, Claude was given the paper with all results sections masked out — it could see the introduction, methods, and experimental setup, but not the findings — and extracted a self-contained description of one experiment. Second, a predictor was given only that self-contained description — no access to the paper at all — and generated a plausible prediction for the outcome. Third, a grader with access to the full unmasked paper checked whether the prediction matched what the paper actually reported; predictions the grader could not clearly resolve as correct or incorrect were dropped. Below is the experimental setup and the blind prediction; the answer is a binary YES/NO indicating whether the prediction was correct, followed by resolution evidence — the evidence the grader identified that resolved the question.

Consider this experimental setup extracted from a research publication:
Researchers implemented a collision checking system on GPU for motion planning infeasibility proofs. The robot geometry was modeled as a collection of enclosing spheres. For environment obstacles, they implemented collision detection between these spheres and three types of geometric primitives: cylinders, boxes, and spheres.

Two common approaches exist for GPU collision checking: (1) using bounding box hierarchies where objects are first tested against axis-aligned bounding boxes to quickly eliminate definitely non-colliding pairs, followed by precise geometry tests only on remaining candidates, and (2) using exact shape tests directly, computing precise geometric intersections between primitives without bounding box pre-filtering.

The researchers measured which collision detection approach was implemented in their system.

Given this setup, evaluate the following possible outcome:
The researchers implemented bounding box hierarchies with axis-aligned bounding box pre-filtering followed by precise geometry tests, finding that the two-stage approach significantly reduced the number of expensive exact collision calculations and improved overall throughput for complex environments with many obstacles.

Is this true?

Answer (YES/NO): NO